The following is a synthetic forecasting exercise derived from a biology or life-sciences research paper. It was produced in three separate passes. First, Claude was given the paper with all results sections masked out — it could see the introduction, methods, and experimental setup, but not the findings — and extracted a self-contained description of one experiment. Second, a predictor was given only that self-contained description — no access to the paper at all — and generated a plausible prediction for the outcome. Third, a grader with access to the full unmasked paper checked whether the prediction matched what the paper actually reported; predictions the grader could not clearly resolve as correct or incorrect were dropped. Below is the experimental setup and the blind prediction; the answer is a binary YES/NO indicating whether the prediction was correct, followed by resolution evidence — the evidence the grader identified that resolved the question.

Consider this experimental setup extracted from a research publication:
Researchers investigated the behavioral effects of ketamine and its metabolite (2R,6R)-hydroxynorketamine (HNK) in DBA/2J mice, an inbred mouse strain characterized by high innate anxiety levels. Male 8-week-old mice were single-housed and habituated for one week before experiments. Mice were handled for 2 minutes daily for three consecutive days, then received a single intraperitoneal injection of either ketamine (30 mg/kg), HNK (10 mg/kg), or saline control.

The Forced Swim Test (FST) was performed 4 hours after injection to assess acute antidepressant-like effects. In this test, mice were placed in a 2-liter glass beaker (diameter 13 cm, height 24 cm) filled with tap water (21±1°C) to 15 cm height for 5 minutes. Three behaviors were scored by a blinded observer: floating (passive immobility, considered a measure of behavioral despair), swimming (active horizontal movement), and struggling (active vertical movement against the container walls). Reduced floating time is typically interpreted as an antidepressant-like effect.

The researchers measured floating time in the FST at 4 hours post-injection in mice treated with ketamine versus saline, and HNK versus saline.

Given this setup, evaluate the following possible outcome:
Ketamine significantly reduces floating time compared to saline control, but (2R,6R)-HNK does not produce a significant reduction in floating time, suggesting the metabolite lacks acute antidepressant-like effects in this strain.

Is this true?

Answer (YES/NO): NO